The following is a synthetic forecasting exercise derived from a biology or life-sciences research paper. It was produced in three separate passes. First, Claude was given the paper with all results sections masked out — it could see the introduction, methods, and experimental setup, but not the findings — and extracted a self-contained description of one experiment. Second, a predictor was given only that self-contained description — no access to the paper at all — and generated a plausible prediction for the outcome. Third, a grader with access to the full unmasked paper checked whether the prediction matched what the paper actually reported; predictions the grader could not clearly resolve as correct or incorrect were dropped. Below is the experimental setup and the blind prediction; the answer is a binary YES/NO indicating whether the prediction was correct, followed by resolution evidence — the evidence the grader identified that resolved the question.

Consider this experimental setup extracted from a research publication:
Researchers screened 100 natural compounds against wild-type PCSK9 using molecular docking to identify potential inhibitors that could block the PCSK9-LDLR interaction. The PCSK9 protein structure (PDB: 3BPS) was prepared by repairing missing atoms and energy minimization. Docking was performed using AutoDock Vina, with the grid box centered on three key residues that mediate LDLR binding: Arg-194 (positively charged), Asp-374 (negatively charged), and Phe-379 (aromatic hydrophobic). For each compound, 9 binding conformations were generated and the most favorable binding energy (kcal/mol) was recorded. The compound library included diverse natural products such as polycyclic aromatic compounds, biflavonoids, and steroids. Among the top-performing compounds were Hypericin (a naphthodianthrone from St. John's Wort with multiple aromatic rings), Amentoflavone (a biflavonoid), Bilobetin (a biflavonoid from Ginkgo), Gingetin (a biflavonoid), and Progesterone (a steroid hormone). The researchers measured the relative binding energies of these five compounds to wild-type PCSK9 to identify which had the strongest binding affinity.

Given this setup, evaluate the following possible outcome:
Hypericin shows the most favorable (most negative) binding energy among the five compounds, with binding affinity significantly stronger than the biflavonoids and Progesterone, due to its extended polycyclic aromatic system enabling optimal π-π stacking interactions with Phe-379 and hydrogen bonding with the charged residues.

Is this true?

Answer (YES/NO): YES